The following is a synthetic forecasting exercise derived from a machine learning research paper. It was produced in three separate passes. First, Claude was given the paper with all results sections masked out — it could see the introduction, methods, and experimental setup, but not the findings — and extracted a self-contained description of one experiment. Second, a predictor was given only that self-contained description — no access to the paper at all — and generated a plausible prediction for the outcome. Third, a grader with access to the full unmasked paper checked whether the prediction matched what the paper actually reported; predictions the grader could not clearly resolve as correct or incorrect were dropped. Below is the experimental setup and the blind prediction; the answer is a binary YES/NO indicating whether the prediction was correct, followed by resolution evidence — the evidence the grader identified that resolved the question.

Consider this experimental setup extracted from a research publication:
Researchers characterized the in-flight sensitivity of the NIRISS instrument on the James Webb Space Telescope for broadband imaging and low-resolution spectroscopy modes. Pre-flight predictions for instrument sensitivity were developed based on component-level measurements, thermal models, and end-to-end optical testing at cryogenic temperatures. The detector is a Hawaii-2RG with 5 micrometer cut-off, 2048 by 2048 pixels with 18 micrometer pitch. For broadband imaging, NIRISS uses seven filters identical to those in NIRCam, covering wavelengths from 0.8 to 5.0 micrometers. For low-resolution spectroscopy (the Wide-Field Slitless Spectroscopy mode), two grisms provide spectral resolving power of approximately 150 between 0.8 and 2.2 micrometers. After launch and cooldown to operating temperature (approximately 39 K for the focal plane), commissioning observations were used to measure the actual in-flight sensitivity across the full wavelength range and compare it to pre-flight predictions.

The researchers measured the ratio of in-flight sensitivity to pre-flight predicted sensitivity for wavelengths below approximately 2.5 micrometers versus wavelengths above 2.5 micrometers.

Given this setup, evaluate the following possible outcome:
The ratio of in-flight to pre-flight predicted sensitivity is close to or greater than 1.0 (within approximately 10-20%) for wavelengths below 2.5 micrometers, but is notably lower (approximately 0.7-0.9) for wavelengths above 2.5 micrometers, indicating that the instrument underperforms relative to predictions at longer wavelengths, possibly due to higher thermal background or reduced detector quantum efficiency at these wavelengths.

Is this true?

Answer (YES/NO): NO